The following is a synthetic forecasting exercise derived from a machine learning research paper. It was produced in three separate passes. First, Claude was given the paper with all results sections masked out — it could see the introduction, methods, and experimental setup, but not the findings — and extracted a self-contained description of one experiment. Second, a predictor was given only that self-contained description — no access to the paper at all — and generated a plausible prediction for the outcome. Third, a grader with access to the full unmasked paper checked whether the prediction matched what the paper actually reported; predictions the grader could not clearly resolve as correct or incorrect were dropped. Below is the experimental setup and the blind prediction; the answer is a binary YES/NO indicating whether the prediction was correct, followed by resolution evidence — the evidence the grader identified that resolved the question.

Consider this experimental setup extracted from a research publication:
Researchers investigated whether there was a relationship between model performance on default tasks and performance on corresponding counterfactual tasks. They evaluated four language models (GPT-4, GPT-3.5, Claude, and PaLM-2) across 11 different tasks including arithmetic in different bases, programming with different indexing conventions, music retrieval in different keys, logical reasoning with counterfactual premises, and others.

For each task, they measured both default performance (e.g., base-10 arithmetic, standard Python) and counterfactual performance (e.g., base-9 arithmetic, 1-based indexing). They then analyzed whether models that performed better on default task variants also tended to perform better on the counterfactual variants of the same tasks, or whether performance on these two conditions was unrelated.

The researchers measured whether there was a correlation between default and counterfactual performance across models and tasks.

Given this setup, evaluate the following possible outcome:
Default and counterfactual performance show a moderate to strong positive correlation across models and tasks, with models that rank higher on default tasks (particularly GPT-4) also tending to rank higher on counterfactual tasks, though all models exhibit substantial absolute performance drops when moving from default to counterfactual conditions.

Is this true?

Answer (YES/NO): YES